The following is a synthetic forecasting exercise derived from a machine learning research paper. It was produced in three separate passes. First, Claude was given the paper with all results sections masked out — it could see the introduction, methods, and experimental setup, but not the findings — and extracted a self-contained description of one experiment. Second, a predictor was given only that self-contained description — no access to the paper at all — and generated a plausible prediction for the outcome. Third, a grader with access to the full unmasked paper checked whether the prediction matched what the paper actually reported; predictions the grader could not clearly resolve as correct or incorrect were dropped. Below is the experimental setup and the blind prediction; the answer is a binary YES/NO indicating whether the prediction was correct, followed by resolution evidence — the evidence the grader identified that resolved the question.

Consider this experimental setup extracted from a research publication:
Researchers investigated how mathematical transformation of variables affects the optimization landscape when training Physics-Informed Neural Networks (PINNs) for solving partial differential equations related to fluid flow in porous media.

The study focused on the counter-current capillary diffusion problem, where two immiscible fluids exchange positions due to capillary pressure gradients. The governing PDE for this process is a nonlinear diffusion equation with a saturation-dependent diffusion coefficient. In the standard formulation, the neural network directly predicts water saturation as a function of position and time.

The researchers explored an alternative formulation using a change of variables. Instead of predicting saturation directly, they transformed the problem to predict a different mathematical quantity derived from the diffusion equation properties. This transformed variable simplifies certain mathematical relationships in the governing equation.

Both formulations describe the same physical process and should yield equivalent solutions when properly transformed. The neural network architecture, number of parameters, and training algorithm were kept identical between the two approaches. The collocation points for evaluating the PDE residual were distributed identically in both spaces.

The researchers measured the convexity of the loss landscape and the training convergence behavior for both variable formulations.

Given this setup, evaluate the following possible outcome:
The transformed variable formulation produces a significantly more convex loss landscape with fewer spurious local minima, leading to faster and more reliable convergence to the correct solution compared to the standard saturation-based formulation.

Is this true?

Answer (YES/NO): YES